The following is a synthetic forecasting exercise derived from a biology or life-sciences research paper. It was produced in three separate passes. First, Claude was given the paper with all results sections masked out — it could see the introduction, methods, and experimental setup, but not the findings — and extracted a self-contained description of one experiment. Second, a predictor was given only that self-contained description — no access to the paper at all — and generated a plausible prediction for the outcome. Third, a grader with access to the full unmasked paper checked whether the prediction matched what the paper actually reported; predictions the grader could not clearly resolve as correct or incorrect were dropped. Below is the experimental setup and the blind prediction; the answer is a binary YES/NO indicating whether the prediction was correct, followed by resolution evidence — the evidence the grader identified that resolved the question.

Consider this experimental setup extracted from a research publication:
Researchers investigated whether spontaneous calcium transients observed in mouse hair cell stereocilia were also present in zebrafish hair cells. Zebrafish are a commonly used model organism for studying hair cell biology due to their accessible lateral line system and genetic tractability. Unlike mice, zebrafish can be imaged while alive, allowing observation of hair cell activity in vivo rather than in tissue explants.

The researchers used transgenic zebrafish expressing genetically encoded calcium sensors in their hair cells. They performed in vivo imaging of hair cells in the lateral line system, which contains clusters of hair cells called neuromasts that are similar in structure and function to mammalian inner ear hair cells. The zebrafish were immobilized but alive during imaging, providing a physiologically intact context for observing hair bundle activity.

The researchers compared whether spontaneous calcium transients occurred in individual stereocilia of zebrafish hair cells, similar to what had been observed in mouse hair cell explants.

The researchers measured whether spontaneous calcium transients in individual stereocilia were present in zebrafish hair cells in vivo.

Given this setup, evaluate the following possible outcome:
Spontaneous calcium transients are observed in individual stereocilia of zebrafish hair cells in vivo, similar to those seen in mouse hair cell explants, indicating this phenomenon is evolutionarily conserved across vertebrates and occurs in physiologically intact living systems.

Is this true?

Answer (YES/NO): YES